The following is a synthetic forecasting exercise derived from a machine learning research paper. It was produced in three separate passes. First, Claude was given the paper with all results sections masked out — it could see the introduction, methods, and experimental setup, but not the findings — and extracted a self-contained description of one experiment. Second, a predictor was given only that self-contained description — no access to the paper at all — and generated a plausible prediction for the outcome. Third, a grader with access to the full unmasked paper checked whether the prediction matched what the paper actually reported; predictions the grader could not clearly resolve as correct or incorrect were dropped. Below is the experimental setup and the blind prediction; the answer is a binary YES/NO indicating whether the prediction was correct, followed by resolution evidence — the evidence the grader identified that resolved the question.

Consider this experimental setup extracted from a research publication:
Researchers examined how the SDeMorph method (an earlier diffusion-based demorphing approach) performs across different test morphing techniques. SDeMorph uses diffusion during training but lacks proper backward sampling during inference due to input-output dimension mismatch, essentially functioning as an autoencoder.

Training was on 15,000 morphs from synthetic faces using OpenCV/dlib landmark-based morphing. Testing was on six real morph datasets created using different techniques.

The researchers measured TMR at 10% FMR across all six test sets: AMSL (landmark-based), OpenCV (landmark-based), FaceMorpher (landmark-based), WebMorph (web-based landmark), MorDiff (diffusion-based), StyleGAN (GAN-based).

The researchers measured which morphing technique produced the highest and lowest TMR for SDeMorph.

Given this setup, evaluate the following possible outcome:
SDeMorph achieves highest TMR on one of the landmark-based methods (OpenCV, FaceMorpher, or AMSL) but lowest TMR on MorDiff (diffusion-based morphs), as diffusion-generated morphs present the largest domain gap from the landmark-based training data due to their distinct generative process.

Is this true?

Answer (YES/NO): NO